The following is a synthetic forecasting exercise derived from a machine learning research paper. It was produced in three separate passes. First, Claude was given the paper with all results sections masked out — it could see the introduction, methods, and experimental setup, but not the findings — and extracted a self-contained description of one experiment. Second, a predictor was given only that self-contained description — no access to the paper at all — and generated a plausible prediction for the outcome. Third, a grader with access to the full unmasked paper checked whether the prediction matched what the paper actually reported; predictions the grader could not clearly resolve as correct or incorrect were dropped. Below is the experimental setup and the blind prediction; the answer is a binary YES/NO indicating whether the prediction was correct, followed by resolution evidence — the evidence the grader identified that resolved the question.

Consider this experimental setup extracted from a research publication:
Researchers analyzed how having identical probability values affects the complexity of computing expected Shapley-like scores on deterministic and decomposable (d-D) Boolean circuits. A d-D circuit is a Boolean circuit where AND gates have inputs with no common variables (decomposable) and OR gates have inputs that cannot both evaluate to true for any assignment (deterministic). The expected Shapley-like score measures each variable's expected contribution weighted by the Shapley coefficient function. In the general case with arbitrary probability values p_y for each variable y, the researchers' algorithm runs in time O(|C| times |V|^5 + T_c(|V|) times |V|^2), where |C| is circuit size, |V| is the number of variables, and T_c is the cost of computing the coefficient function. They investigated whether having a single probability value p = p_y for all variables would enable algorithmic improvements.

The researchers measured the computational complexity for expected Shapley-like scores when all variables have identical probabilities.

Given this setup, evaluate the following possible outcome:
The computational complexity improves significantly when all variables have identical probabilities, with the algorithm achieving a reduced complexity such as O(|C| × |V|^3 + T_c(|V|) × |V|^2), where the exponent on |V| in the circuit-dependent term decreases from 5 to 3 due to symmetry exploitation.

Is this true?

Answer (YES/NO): NO